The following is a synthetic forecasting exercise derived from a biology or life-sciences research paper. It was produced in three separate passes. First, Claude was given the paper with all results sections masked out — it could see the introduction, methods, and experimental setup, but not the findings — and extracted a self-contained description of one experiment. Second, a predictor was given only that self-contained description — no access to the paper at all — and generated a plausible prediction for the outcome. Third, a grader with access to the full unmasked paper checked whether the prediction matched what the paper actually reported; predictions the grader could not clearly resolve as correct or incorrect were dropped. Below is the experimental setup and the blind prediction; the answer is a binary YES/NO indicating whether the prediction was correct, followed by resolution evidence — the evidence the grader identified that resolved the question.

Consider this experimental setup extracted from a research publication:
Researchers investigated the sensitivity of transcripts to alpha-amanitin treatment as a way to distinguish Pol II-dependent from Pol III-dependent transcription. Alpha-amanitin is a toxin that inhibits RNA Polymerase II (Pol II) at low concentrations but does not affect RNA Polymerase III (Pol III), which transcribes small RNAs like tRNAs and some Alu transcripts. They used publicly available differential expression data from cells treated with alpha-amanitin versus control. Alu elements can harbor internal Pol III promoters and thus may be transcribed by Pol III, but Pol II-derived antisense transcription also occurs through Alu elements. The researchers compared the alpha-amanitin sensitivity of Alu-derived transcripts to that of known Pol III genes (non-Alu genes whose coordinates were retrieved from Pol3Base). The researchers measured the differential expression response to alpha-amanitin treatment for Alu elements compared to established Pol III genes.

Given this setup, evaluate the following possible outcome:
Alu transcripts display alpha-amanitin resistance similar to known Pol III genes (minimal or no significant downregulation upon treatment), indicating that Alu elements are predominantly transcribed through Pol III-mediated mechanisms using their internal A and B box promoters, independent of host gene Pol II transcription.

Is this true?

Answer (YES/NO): NO